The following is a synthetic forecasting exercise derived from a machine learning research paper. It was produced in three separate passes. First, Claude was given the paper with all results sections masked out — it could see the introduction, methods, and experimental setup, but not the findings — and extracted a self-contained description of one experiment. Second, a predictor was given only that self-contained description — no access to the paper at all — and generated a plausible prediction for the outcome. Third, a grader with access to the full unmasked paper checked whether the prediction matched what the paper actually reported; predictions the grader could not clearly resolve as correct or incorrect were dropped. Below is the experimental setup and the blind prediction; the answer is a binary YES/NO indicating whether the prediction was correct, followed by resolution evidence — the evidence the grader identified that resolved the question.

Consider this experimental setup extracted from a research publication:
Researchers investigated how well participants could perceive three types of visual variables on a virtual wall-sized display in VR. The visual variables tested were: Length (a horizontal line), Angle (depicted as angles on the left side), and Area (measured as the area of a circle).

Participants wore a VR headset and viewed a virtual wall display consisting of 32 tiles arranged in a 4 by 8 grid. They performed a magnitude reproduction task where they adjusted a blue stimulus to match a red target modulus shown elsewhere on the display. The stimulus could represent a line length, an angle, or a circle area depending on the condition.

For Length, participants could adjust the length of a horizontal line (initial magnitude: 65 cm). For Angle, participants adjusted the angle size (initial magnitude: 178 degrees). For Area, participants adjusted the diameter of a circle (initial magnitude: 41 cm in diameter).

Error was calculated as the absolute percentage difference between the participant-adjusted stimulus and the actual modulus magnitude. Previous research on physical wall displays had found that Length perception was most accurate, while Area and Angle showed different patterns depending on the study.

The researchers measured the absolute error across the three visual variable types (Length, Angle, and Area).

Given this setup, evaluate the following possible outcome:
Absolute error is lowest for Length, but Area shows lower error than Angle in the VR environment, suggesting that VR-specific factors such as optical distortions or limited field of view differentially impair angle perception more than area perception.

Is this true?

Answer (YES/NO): NO